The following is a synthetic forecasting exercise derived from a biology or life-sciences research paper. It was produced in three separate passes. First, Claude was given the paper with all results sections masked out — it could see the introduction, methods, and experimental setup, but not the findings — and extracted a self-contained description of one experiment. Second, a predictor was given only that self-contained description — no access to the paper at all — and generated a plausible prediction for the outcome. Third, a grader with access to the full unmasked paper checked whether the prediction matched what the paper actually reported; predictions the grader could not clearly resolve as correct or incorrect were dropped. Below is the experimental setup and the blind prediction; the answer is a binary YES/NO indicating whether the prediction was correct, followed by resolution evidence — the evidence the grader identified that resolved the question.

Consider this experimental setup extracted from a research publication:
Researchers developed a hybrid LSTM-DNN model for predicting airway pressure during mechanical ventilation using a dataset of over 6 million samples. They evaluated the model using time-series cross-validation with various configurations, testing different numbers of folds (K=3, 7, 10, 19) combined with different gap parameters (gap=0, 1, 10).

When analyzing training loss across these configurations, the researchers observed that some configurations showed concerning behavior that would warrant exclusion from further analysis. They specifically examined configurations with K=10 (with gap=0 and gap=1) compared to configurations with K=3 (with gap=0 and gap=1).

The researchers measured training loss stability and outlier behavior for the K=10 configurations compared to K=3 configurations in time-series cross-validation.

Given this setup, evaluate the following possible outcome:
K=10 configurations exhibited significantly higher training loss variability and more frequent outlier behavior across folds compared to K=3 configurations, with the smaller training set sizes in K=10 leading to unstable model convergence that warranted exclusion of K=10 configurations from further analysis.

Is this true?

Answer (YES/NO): NO